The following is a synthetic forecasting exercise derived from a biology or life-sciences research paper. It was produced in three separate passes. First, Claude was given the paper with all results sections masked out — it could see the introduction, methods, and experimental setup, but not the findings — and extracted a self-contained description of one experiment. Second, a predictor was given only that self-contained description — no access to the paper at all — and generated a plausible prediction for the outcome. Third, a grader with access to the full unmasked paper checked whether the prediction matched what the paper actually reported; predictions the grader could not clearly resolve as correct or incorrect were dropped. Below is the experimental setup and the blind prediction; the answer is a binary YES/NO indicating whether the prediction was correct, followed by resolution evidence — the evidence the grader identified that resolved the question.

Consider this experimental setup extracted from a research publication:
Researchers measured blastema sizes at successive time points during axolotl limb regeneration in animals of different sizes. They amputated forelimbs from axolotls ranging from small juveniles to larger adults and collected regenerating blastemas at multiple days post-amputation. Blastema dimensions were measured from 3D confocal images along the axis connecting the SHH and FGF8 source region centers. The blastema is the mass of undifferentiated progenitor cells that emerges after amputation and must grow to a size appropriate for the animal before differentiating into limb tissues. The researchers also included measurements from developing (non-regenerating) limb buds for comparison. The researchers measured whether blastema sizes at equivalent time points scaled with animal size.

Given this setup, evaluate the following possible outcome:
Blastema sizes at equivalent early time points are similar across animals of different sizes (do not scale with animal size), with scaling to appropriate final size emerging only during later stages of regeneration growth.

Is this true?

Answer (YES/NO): NO